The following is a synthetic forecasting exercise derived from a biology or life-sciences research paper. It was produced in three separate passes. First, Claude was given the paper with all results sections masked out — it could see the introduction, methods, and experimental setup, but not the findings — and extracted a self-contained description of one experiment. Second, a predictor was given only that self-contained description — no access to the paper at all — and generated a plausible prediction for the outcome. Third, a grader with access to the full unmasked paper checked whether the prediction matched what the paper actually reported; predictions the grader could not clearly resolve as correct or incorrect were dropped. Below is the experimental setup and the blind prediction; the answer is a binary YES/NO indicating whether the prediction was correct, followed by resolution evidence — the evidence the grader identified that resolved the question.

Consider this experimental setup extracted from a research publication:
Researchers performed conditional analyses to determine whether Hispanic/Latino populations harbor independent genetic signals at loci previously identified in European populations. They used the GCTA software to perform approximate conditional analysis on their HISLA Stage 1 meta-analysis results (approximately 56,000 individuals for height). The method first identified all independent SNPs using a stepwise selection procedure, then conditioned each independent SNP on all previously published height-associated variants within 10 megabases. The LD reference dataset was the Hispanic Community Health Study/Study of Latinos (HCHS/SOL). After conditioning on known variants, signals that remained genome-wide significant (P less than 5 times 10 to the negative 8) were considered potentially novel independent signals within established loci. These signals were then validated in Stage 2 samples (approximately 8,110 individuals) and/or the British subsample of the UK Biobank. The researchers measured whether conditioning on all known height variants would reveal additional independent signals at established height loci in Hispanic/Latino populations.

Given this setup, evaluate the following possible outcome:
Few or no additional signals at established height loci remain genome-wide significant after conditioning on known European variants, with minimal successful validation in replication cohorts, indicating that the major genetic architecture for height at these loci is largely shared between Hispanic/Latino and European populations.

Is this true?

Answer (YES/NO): YES